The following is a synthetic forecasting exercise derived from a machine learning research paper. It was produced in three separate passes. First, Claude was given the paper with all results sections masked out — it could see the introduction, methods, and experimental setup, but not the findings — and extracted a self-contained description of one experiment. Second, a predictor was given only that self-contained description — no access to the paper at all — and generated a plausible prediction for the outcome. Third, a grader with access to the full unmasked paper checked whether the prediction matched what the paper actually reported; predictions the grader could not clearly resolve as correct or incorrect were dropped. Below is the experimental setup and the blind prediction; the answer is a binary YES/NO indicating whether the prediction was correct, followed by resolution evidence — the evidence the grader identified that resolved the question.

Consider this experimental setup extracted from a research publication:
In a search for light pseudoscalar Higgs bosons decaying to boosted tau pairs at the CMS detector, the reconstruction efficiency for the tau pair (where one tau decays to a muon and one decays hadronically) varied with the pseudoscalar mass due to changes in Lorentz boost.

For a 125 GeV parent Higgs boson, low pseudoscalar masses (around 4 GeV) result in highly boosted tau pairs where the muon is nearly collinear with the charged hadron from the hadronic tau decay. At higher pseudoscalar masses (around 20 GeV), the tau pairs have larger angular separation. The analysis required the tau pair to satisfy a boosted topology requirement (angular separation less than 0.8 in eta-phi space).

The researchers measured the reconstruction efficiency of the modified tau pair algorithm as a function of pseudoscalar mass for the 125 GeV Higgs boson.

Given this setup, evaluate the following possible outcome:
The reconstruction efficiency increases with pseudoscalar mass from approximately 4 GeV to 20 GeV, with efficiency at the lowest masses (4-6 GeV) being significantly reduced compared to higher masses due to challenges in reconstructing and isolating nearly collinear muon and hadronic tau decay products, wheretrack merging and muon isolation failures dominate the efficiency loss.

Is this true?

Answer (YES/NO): NO